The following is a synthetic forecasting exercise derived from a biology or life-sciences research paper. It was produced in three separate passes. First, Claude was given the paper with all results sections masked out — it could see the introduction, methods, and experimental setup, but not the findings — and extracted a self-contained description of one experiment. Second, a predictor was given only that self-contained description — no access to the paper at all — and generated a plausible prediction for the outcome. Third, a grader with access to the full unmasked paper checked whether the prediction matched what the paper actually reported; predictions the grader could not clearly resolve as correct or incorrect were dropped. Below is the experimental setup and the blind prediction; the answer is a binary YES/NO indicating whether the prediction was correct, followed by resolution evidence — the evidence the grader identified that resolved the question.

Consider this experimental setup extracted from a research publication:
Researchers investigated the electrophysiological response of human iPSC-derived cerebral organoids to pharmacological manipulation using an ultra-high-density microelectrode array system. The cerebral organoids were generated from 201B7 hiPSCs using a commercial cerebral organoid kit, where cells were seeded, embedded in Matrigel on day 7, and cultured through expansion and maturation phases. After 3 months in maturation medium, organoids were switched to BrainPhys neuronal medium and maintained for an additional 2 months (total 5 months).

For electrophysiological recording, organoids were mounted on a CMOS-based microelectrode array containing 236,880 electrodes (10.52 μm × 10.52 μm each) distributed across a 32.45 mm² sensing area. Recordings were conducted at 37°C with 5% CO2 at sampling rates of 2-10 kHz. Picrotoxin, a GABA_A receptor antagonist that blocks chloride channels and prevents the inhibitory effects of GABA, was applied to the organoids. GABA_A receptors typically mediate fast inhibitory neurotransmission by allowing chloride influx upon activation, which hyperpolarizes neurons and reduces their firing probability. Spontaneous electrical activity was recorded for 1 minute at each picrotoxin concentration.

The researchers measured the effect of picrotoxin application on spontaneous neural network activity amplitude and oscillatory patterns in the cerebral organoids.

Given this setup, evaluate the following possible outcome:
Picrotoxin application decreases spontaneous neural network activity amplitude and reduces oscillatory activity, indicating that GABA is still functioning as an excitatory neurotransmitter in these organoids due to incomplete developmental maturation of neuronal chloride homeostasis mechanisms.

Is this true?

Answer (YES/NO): NO